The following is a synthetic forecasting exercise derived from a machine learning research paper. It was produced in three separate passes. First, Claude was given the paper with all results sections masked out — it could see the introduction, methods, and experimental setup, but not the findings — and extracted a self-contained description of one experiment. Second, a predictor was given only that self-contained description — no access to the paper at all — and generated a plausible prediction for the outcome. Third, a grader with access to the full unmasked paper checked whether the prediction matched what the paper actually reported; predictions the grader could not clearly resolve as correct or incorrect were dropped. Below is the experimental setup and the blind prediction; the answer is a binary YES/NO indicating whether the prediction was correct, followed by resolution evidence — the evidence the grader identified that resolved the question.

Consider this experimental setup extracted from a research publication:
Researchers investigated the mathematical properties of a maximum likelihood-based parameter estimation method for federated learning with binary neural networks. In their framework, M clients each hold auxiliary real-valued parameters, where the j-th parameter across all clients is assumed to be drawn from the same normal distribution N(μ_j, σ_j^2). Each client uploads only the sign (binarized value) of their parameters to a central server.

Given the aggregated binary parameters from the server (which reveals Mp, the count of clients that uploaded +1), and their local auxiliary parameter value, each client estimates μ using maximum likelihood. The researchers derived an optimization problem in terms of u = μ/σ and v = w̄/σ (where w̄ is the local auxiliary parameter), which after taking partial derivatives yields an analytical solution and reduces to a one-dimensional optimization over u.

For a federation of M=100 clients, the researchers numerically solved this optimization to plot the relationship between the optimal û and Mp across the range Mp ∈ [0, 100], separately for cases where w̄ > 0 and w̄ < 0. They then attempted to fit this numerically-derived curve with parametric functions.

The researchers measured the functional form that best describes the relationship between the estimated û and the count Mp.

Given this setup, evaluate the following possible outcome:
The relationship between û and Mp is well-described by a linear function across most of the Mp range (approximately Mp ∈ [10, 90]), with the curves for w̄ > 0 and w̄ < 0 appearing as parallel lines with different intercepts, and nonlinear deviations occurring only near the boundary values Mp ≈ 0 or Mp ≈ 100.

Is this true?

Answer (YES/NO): NO